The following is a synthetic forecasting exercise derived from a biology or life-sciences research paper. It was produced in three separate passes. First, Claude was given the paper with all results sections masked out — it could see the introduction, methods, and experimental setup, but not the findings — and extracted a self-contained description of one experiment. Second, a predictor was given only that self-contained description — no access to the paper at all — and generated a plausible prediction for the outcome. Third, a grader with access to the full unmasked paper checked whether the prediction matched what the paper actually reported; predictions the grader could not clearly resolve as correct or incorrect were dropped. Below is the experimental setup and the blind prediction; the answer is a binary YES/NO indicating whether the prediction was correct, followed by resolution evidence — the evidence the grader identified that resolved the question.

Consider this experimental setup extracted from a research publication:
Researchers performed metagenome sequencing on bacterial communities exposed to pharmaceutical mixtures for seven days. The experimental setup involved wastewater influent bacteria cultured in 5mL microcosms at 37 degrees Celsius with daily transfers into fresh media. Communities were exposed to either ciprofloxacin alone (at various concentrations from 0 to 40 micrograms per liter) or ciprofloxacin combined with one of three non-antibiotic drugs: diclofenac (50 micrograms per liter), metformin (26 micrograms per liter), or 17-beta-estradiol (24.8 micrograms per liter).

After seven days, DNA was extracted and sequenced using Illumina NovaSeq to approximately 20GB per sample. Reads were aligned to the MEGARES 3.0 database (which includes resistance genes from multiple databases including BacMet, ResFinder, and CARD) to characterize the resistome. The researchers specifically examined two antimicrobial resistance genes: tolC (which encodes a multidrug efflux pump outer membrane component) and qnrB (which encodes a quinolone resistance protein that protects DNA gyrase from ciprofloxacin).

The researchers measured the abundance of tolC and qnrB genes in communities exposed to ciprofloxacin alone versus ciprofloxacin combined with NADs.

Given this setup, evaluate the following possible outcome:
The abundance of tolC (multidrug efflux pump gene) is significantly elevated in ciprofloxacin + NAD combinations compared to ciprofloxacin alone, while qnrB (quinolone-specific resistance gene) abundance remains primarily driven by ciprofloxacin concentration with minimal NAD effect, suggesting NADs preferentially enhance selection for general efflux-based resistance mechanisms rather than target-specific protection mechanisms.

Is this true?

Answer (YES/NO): NO